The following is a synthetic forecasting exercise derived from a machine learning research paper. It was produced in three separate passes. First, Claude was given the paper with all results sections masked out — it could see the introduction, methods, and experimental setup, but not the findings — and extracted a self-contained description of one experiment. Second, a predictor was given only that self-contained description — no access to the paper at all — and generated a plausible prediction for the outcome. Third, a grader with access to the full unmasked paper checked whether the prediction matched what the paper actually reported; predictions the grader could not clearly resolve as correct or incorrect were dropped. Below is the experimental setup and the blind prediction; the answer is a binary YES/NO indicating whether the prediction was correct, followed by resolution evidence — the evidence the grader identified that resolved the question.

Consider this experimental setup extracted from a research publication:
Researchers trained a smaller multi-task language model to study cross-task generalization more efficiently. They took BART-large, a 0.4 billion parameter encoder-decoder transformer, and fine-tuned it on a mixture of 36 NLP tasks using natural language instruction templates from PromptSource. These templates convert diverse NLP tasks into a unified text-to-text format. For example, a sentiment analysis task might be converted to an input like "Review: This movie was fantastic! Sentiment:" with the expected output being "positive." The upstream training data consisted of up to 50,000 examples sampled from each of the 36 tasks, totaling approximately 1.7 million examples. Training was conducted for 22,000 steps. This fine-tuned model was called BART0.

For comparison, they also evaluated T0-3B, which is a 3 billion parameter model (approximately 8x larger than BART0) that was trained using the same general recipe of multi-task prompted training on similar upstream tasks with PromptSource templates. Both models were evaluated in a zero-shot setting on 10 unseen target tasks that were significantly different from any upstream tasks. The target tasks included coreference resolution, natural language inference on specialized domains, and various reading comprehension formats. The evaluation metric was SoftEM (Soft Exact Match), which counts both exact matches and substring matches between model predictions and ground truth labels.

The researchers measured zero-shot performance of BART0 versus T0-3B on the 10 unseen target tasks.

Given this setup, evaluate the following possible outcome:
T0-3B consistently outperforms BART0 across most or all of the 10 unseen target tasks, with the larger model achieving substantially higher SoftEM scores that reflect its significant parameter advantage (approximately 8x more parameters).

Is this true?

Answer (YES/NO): NO